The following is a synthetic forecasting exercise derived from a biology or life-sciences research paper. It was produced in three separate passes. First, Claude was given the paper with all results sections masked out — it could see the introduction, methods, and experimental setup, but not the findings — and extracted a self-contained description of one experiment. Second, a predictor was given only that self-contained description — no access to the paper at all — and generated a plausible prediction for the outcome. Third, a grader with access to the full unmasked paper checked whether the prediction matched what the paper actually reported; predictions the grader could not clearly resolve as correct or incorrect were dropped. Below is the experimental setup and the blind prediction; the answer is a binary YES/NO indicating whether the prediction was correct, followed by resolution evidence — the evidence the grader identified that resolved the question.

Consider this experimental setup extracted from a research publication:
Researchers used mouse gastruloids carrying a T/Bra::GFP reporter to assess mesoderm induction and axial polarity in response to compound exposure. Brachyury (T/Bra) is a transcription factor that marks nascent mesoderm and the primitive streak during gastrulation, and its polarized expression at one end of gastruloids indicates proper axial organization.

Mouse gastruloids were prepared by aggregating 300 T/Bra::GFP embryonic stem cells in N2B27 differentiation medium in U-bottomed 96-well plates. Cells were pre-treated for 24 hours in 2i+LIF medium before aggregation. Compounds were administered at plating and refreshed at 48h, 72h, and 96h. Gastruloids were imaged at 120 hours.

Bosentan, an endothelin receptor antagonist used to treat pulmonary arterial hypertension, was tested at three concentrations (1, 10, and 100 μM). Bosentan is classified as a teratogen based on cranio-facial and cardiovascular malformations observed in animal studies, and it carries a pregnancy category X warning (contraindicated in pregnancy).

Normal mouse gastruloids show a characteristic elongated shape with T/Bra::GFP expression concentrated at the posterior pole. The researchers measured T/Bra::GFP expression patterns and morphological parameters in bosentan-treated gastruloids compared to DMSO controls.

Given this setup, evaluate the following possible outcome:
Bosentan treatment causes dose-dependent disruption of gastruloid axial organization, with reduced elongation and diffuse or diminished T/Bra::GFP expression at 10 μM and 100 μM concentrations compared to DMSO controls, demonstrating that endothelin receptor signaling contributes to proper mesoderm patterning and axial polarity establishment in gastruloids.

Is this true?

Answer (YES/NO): NO